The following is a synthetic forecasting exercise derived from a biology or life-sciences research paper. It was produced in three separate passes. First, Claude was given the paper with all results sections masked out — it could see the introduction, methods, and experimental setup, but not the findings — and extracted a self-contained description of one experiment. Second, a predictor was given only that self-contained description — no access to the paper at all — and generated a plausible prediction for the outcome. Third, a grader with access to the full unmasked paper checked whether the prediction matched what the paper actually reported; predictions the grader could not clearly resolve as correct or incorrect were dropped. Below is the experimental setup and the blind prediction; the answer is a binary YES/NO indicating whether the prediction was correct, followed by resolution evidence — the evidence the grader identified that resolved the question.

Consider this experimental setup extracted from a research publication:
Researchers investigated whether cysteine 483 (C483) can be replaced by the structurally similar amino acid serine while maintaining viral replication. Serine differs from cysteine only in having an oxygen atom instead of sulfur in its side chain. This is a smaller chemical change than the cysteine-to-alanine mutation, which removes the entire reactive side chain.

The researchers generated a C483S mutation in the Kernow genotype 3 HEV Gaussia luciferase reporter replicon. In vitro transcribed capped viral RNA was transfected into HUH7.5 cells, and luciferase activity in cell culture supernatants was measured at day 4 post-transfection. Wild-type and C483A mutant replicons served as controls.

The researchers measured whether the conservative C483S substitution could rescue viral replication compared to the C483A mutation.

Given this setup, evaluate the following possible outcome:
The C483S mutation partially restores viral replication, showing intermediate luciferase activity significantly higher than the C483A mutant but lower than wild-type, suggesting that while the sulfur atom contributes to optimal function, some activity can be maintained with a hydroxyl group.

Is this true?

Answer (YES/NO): NO